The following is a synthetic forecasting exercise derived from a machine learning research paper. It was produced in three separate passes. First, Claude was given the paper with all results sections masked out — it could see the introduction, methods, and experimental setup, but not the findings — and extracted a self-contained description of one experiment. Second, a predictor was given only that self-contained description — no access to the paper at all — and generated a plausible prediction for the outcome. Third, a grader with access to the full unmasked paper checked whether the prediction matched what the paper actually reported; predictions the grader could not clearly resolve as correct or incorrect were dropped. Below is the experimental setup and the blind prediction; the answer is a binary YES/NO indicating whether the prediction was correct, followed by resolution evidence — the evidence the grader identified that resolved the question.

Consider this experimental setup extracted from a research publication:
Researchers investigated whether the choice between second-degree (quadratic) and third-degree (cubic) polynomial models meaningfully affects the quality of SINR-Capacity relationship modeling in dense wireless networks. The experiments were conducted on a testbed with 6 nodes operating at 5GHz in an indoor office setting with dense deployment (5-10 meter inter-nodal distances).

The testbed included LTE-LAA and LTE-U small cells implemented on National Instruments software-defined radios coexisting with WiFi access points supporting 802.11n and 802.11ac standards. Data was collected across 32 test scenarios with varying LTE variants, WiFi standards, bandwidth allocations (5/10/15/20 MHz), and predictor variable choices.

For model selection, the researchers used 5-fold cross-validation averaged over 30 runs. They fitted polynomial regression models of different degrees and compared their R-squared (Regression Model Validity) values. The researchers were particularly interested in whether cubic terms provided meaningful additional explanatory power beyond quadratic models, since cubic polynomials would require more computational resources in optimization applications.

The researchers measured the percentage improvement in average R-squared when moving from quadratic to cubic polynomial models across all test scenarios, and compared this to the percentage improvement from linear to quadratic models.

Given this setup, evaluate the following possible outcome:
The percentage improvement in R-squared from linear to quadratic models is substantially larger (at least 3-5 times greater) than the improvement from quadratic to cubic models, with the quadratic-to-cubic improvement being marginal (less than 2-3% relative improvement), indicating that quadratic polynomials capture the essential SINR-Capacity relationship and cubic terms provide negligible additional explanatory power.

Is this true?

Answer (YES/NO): YES